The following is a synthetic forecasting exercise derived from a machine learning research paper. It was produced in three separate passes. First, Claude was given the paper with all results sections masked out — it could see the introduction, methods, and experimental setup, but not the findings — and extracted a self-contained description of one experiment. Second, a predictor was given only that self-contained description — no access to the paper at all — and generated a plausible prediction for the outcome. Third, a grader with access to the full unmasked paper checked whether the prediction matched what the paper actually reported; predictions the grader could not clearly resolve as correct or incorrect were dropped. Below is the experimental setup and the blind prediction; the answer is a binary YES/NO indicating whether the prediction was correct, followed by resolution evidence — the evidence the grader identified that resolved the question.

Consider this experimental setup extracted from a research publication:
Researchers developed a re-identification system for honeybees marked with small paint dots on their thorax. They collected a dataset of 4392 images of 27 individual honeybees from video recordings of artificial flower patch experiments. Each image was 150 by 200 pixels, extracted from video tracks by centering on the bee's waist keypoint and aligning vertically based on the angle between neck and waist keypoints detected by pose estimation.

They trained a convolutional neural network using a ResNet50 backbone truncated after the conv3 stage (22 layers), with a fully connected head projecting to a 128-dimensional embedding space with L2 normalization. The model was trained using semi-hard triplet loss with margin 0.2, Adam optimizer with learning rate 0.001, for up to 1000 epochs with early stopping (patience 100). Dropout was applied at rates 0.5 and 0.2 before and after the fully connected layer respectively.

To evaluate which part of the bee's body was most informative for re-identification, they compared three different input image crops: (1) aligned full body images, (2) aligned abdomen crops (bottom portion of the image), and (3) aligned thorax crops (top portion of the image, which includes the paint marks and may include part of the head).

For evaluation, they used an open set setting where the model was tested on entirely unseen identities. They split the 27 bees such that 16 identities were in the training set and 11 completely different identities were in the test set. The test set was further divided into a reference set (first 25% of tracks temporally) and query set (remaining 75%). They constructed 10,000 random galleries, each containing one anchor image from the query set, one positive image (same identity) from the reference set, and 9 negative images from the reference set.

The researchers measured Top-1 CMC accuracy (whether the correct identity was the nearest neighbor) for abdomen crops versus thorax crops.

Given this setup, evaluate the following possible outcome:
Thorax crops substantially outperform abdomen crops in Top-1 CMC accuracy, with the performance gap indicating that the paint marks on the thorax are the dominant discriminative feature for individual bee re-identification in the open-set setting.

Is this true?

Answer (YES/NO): YES